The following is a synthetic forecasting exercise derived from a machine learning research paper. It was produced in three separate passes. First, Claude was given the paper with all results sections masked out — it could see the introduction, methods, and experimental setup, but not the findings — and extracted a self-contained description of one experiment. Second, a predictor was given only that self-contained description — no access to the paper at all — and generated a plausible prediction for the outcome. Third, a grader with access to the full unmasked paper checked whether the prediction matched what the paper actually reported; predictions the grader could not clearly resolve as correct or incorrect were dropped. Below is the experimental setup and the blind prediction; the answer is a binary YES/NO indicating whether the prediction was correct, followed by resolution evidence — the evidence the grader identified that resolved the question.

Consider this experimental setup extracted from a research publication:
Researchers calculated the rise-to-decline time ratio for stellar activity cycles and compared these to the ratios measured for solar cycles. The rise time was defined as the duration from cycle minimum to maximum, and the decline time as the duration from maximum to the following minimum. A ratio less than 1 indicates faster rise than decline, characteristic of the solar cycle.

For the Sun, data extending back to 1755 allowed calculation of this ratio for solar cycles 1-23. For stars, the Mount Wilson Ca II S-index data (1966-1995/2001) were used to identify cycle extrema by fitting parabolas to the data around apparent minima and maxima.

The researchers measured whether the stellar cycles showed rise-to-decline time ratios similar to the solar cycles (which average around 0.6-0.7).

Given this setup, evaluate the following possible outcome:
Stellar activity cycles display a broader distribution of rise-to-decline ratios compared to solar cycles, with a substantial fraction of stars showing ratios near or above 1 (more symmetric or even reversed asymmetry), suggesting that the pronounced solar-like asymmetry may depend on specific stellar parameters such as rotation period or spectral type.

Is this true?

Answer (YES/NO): NO